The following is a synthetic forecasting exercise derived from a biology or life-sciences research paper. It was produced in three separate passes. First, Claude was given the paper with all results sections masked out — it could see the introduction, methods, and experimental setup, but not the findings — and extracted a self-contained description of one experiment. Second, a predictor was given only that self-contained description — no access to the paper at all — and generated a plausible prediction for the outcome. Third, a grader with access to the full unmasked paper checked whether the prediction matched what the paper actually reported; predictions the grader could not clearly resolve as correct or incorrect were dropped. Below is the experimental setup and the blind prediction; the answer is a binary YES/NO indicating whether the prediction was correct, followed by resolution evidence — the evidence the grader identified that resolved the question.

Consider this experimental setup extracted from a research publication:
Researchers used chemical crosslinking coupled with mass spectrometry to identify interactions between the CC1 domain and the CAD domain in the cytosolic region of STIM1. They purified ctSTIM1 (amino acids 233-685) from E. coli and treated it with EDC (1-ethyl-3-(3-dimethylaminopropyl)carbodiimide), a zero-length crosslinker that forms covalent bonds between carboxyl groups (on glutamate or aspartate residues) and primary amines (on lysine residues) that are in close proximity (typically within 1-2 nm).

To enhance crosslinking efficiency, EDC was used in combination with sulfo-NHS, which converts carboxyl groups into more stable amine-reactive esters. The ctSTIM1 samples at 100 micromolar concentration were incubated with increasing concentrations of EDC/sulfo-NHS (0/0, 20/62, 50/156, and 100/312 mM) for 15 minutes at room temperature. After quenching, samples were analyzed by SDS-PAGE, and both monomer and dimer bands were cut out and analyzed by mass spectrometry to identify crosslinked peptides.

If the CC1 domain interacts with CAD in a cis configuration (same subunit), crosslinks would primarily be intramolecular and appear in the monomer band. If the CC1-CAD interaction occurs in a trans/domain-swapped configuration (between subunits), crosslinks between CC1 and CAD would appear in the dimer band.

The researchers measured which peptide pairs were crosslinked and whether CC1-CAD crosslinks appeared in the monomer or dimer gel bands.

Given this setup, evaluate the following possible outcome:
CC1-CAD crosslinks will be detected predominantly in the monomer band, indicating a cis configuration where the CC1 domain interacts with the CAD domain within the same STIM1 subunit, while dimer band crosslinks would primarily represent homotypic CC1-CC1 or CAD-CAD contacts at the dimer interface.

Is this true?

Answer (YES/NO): NO